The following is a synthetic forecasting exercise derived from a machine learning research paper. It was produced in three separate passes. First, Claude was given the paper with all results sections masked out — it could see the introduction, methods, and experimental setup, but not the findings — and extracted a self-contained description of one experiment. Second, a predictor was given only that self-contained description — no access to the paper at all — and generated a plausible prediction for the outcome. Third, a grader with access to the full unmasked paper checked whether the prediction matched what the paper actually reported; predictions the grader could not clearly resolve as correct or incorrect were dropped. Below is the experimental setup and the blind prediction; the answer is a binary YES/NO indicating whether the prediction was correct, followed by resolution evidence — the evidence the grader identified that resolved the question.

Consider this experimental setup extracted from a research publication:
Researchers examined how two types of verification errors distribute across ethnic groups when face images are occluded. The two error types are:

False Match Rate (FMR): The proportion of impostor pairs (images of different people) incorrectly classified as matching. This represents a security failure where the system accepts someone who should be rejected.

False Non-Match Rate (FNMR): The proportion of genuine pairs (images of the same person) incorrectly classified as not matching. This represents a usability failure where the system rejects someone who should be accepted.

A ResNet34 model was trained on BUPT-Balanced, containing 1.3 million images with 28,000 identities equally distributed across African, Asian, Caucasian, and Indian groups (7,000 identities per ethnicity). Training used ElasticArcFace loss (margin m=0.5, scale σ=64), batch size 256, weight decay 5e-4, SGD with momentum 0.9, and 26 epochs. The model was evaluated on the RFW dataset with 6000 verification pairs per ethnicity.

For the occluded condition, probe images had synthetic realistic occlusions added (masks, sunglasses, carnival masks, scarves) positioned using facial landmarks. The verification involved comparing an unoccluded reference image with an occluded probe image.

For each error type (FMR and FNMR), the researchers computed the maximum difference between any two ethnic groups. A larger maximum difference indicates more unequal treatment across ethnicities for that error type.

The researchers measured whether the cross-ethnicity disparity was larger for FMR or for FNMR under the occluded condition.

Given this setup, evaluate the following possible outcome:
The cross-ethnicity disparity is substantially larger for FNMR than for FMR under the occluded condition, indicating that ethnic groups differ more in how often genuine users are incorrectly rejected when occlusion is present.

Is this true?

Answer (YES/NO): NO